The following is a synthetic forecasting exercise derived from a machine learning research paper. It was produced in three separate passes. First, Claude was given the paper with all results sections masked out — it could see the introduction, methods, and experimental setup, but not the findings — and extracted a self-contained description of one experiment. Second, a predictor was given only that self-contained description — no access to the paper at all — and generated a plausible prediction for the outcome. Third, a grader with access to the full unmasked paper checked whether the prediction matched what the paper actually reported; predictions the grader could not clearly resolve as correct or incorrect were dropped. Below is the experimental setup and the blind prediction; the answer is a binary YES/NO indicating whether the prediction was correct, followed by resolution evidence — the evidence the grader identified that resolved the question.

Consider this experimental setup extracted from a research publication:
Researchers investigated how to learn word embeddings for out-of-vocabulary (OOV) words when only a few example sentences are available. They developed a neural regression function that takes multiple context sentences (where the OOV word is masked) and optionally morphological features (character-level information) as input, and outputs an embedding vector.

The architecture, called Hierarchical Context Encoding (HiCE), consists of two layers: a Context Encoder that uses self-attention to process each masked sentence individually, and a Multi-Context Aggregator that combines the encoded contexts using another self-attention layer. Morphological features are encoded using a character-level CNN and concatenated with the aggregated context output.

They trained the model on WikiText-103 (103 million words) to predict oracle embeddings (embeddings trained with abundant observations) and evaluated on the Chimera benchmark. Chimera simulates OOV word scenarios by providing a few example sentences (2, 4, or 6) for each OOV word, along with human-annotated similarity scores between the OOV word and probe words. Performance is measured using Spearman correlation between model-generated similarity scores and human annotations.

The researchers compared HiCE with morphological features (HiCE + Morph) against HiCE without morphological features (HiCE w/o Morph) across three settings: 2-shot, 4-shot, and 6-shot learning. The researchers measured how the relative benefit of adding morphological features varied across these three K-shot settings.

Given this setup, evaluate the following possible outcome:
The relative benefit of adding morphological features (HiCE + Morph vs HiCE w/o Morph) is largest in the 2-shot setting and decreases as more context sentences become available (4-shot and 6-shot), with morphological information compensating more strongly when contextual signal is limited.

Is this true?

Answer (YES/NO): YES